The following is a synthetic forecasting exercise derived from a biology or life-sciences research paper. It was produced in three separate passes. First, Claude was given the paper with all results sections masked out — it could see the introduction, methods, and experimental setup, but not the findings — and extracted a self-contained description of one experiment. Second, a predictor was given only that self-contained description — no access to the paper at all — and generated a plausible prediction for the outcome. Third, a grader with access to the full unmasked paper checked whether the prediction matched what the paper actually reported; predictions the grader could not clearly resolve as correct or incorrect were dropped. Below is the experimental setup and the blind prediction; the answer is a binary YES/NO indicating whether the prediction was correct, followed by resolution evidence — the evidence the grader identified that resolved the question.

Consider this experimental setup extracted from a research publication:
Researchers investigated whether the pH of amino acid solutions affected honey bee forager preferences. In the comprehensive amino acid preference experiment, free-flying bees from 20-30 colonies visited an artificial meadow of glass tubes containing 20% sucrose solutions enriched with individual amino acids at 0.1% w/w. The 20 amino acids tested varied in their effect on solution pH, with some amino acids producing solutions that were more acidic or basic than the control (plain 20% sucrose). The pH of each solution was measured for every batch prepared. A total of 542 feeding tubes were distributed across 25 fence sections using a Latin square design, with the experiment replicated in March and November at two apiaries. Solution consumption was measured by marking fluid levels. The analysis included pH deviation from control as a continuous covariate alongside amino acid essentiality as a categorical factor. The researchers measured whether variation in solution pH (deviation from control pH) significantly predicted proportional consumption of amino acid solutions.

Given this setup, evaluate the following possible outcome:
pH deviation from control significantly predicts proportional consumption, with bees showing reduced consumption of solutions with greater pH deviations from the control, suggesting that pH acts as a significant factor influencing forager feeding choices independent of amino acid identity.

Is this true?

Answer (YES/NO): YES